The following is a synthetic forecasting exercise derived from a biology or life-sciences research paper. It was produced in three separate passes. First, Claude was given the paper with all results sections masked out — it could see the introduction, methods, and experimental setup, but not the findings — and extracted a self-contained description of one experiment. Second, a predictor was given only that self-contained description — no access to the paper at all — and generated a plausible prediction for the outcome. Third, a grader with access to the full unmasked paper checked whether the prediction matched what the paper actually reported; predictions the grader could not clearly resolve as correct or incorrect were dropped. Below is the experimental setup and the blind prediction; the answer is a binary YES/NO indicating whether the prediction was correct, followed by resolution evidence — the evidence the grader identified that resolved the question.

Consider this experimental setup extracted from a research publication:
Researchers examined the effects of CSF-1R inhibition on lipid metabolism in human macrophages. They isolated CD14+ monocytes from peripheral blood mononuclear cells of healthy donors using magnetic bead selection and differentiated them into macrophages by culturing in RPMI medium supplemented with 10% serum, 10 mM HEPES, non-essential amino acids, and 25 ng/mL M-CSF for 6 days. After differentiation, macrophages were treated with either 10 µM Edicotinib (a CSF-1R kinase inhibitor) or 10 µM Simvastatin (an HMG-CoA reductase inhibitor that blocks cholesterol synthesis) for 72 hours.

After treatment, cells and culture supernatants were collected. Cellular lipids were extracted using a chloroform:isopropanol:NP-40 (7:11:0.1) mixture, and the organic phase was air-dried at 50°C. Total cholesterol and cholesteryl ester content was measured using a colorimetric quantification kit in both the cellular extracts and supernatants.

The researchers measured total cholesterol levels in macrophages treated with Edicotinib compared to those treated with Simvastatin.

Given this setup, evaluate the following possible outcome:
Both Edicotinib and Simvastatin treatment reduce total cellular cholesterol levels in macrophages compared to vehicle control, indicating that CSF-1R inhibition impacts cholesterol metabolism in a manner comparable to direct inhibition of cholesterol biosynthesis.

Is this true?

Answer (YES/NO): YES